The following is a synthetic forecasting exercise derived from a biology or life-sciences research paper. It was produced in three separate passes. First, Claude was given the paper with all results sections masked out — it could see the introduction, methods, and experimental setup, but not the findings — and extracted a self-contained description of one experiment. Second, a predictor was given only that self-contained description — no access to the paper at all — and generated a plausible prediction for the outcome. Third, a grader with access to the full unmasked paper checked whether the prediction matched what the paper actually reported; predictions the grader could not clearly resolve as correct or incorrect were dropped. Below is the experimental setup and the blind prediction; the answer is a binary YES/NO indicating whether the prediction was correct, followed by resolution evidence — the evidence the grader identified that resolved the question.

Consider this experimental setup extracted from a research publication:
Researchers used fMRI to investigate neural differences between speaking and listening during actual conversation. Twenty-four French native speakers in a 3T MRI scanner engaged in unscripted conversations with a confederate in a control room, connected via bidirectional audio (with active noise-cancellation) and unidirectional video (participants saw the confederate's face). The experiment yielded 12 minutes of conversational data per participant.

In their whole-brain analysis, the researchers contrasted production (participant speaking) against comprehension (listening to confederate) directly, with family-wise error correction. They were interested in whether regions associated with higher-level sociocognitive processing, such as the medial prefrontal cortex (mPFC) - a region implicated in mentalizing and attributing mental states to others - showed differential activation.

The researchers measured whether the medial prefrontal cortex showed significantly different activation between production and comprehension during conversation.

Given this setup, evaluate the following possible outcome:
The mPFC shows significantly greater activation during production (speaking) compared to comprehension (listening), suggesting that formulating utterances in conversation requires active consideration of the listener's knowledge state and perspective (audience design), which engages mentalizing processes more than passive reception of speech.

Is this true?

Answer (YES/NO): YES